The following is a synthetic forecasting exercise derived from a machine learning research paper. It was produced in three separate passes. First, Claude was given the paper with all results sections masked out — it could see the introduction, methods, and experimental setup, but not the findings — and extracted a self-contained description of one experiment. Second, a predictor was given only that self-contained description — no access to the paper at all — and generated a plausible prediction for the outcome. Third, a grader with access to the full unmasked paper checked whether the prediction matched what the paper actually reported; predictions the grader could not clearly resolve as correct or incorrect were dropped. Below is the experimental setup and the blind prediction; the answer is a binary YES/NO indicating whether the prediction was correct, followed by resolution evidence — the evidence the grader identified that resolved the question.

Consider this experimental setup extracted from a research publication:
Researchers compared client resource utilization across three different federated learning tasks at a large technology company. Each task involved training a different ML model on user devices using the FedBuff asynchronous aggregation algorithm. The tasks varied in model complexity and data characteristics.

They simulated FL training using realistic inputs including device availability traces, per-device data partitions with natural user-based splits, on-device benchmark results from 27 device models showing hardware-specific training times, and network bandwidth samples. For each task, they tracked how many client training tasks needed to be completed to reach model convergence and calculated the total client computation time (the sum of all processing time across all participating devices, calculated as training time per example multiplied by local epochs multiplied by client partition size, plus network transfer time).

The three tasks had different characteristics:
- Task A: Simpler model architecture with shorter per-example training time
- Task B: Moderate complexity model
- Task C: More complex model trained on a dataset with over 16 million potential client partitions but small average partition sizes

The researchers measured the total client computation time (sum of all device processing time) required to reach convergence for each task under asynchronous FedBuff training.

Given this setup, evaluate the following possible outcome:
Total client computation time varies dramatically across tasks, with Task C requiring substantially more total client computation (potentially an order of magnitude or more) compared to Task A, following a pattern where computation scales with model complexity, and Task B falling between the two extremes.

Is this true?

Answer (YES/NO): YES